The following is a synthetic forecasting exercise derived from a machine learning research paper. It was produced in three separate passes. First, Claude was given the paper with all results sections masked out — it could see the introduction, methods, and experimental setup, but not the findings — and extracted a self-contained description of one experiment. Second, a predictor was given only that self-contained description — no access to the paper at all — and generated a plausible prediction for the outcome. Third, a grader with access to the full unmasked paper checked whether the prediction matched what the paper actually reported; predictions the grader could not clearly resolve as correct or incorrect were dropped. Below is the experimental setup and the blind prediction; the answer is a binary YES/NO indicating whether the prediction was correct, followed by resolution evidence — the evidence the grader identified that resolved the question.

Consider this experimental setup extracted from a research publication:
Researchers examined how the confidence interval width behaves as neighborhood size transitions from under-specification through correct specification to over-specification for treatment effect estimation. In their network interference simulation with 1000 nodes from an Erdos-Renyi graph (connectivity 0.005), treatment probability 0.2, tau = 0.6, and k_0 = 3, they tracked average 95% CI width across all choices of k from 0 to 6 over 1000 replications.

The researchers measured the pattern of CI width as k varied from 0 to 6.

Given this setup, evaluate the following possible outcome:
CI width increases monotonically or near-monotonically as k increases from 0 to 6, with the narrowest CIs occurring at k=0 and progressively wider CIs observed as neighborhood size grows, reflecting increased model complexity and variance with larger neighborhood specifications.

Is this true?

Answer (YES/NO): NO